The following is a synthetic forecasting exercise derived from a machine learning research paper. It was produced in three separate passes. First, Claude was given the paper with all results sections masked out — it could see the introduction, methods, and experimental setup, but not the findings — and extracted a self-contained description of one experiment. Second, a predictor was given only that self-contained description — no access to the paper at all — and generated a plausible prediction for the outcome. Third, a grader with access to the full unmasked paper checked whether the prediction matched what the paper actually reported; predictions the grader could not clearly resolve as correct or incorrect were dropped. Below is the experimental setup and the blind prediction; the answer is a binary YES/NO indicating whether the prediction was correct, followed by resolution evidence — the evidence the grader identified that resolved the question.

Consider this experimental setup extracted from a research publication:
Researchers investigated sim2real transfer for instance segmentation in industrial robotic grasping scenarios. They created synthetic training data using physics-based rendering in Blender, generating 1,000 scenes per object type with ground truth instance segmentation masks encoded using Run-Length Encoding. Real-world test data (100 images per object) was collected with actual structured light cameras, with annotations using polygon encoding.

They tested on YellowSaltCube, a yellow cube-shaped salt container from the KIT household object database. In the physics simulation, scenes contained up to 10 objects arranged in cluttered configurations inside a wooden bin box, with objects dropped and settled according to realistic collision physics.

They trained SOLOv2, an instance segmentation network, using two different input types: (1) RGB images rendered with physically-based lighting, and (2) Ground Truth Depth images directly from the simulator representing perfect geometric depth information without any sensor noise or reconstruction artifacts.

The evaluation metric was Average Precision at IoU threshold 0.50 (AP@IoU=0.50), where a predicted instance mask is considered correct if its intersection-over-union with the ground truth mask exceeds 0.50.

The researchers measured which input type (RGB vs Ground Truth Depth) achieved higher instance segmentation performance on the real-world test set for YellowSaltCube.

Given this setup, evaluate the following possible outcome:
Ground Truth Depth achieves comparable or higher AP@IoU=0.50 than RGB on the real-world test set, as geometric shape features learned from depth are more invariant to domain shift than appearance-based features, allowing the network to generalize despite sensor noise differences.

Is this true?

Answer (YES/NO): YES